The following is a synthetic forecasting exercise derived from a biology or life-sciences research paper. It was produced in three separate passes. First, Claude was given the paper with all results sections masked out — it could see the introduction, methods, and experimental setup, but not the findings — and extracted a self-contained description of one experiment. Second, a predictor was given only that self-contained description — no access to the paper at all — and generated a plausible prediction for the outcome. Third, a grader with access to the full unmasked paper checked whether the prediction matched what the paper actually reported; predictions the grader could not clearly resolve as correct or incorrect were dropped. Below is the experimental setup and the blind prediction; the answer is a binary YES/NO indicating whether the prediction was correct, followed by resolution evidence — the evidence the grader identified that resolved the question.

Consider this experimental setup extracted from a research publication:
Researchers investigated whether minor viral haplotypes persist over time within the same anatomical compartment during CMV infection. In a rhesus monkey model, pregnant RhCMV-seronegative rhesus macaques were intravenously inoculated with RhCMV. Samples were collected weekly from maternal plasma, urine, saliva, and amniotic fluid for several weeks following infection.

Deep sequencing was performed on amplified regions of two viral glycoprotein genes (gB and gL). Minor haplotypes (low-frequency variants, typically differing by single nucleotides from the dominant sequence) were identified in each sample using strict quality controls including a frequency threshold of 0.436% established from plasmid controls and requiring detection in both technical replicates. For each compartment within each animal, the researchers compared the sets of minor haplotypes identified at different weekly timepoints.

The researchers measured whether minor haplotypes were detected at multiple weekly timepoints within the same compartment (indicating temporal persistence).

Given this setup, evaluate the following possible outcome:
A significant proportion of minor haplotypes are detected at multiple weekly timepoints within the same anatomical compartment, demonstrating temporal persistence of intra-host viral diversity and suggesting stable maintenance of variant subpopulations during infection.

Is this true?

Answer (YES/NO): YES